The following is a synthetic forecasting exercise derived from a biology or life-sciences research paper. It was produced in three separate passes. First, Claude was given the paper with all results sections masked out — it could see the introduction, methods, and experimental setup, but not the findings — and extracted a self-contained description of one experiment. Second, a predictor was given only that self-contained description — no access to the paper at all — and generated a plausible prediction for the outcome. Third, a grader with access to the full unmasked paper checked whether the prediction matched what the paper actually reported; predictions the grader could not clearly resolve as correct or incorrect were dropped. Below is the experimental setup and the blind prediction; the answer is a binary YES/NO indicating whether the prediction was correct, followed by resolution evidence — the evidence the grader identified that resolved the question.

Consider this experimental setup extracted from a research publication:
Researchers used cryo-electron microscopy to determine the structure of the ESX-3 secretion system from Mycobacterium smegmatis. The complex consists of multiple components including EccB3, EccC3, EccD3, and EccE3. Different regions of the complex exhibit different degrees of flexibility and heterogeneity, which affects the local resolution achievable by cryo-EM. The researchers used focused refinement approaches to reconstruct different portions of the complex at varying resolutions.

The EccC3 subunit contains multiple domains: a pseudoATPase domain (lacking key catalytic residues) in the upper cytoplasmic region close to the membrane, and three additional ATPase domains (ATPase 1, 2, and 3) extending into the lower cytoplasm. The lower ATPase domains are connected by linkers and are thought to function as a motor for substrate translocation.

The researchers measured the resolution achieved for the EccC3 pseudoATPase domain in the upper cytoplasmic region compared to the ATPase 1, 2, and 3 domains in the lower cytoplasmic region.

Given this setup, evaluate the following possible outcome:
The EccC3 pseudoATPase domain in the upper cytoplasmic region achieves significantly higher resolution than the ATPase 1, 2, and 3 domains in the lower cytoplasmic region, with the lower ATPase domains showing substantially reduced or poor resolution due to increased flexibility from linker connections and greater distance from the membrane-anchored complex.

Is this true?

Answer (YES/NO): YES